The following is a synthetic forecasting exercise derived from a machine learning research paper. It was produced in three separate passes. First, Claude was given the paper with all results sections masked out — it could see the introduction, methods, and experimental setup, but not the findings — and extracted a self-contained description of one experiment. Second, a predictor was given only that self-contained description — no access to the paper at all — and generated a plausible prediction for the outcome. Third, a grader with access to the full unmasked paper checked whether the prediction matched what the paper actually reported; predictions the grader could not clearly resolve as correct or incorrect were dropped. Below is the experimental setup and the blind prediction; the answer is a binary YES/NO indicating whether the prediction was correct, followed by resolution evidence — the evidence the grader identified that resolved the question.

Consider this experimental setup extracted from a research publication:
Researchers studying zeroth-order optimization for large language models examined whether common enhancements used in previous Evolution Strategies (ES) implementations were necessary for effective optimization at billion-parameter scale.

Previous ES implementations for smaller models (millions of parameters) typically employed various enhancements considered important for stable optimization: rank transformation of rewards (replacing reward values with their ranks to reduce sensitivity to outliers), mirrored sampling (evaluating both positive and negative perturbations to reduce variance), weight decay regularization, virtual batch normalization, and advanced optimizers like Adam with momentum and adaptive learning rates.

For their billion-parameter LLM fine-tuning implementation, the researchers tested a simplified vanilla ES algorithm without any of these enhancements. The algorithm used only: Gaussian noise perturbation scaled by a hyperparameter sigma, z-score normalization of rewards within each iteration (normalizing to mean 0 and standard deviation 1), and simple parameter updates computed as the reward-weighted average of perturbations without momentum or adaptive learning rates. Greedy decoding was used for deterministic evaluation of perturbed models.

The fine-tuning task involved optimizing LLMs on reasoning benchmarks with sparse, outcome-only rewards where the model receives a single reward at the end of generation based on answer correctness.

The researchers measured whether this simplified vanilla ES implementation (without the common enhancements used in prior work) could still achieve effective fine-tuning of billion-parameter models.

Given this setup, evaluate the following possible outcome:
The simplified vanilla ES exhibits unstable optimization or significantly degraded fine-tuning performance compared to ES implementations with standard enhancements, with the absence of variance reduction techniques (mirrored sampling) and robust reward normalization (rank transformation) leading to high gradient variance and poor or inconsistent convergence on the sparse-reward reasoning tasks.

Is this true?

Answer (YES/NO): NO